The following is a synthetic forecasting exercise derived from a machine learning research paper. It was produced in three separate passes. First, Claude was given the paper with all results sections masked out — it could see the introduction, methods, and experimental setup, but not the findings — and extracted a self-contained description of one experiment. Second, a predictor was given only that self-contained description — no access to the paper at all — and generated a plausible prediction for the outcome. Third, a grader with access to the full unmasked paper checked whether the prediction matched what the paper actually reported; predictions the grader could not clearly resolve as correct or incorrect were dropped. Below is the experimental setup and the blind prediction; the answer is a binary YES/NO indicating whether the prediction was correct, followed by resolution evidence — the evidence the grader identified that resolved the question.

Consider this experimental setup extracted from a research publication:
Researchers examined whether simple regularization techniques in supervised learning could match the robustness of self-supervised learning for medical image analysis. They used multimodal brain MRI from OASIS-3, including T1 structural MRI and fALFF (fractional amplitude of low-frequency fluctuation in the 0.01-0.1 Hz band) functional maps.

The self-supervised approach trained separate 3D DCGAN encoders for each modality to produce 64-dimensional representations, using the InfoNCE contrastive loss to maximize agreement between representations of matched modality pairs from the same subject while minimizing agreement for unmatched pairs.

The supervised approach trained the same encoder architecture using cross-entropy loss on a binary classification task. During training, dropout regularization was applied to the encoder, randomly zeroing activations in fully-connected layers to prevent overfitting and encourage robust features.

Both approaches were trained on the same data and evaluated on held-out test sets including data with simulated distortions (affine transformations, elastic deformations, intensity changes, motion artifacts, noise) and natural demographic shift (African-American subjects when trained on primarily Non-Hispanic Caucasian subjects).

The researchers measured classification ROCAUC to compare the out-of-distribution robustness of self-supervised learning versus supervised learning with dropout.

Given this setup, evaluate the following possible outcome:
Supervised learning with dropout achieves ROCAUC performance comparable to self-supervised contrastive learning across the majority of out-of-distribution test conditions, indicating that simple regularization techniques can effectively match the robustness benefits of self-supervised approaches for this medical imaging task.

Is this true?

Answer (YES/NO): NO